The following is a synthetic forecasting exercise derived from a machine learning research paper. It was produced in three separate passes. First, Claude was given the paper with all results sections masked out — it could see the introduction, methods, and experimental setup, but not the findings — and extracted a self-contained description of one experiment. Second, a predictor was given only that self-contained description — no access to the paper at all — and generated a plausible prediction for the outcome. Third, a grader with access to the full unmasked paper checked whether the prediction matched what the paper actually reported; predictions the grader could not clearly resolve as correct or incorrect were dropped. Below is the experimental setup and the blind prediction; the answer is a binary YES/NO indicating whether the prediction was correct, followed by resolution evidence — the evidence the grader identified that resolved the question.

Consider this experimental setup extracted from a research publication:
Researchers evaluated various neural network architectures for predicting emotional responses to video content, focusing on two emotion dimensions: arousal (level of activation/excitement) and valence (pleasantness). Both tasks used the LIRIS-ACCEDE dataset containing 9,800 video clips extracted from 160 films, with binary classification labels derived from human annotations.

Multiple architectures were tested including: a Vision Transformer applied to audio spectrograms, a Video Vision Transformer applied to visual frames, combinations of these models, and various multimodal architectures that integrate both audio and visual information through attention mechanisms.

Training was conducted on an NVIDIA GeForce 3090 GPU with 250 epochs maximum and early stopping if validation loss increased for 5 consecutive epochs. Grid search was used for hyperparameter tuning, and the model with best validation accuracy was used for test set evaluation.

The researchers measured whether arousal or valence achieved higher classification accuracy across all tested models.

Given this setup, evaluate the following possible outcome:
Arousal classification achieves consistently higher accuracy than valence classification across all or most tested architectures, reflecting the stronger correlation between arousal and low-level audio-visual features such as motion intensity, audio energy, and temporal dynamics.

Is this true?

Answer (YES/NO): YES